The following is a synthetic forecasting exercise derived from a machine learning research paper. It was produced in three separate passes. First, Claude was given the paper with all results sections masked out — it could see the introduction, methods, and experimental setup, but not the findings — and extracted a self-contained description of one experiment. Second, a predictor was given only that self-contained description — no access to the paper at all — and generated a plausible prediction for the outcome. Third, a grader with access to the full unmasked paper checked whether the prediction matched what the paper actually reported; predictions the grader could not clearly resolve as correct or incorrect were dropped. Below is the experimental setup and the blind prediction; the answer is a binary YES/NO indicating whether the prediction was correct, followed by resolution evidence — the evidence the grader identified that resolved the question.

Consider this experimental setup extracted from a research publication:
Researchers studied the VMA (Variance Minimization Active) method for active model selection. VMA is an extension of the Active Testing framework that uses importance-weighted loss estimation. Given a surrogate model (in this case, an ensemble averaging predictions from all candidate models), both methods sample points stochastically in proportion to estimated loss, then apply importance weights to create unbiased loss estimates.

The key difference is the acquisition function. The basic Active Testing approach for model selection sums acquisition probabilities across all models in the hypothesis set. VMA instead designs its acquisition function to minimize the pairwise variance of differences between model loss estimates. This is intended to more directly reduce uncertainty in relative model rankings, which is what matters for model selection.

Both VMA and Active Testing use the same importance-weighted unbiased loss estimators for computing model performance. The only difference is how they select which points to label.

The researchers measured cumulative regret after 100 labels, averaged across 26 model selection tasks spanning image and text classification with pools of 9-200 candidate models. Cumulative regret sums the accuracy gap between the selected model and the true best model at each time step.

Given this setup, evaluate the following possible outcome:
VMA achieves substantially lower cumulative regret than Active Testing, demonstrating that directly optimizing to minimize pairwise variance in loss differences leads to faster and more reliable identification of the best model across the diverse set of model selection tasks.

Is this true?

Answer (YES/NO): NO